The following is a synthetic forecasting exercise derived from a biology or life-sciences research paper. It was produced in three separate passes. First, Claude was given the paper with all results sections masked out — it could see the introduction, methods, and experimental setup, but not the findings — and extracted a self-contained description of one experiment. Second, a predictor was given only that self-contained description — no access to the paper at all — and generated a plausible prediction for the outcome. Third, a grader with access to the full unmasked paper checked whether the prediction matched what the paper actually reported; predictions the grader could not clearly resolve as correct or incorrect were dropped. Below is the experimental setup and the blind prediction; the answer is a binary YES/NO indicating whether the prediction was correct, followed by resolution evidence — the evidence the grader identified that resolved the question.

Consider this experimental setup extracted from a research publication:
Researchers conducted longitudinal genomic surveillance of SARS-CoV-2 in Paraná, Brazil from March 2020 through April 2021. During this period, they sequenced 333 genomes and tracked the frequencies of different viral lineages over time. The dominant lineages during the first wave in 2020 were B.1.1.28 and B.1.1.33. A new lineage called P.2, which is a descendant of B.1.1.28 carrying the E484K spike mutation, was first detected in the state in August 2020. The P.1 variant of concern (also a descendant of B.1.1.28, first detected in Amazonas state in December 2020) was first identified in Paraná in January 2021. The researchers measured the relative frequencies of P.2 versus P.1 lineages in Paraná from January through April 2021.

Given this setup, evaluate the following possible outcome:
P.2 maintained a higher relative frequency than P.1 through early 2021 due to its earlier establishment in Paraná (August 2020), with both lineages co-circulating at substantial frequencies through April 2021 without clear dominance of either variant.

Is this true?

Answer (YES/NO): NO